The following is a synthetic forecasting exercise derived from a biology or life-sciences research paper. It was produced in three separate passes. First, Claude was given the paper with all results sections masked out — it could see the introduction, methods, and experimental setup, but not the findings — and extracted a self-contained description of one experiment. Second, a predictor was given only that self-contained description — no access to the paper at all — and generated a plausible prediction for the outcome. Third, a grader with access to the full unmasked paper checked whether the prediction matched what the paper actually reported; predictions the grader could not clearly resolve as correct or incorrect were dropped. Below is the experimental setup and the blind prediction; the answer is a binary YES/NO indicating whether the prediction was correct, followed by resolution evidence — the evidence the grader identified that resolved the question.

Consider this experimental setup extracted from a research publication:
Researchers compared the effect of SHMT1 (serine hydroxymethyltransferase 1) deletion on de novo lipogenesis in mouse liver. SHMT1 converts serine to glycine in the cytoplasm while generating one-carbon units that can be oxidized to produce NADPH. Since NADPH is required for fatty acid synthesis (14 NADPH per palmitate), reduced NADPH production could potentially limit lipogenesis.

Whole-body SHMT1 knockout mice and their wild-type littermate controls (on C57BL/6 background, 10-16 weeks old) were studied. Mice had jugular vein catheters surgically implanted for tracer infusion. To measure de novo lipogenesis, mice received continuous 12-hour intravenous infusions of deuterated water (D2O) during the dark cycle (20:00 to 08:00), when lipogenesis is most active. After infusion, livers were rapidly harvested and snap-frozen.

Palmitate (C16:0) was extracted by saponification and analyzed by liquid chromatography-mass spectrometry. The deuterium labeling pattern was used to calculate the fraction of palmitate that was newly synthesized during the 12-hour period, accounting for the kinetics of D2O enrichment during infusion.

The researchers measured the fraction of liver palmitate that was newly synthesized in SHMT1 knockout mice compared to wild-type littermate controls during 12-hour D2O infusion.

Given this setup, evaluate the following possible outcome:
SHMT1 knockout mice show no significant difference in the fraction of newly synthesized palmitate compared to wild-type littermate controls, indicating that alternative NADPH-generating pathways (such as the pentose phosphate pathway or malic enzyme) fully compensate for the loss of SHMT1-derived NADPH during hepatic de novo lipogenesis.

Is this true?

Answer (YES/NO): NO